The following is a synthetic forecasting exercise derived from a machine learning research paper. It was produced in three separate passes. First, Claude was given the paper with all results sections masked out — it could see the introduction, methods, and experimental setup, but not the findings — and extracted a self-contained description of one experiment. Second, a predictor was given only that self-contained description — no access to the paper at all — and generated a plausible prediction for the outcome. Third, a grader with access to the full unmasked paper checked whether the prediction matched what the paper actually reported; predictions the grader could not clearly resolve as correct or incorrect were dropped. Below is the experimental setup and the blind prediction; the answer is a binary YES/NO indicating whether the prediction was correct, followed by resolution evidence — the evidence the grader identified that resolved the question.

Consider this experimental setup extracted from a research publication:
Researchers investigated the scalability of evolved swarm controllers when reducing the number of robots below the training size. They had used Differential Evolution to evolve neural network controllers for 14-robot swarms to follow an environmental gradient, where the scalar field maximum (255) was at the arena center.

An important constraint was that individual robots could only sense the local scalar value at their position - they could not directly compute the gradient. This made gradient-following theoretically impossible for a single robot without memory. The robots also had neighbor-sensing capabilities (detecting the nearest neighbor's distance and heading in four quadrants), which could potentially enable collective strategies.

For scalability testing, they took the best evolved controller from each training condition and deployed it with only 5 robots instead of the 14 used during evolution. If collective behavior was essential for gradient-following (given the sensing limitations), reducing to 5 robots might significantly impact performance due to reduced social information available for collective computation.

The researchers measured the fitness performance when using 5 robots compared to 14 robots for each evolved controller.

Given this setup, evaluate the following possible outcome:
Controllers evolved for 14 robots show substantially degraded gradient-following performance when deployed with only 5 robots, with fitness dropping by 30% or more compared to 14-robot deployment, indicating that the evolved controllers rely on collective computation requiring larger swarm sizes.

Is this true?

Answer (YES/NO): NO